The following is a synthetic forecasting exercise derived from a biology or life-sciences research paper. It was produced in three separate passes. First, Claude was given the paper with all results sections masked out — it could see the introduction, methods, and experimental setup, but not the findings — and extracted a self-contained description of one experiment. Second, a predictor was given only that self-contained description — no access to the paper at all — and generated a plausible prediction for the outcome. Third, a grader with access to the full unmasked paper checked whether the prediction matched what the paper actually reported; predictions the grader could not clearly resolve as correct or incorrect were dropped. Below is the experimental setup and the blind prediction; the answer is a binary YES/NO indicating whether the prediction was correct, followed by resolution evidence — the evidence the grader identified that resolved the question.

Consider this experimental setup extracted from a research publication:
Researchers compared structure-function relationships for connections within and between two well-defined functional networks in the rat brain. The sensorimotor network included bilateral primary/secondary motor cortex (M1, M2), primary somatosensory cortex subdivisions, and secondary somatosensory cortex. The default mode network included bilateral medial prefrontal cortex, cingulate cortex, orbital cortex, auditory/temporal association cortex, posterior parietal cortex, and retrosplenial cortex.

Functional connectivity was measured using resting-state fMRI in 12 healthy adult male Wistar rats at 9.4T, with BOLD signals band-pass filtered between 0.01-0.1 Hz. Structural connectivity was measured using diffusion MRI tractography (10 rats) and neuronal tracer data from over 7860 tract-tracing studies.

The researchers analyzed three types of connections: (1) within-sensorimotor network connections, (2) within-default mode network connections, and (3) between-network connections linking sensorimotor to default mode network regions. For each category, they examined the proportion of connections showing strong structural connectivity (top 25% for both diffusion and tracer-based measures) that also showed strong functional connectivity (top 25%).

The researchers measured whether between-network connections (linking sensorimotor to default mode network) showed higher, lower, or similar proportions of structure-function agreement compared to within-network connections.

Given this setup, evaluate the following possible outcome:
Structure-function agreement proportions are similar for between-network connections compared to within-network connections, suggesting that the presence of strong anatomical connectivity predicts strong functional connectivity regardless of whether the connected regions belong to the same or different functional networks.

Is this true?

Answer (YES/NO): NO